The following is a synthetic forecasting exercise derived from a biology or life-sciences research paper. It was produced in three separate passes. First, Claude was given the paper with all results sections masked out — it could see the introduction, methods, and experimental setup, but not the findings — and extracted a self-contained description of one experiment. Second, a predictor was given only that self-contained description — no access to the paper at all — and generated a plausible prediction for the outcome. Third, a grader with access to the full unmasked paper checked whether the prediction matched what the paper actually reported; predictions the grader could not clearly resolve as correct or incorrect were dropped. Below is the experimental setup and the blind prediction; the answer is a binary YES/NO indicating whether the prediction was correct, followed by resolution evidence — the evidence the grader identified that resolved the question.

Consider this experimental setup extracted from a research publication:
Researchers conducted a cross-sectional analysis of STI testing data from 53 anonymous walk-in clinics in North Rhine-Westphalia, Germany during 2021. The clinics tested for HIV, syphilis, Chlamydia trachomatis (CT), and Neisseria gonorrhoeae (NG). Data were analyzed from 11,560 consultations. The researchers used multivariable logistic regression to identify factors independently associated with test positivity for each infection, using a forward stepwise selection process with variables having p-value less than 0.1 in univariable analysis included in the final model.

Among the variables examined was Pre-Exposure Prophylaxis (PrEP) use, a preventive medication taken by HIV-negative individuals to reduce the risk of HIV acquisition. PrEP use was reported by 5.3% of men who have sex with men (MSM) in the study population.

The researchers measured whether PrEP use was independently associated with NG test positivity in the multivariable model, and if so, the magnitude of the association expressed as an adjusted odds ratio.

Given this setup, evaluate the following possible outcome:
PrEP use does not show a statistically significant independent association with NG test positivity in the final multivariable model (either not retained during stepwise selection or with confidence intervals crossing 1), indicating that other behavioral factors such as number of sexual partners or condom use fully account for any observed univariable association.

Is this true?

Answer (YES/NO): NO